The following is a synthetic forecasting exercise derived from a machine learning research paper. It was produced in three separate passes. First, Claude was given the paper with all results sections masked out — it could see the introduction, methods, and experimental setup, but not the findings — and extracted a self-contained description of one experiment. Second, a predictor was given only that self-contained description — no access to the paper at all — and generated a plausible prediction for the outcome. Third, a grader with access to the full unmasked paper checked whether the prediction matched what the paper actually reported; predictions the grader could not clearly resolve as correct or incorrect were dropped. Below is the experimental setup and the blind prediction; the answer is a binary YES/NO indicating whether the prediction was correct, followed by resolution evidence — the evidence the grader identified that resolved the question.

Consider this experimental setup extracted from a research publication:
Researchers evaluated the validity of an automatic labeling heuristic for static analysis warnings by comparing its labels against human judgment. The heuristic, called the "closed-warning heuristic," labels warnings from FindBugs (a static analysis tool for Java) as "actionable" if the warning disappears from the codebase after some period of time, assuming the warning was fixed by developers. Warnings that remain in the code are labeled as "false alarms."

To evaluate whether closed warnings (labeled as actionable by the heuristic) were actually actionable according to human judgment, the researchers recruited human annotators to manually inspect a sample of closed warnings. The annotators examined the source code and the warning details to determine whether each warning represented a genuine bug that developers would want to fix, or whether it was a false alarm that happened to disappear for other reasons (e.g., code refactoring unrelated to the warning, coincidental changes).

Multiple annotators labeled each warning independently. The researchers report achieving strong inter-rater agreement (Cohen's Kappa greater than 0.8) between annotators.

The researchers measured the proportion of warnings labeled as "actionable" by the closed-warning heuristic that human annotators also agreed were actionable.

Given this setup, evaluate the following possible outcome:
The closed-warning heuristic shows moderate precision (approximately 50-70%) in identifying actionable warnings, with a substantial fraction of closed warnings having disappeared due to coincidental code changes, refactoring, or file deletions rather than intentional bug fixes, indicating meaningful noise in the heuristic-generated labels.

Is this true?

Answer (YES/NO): NO